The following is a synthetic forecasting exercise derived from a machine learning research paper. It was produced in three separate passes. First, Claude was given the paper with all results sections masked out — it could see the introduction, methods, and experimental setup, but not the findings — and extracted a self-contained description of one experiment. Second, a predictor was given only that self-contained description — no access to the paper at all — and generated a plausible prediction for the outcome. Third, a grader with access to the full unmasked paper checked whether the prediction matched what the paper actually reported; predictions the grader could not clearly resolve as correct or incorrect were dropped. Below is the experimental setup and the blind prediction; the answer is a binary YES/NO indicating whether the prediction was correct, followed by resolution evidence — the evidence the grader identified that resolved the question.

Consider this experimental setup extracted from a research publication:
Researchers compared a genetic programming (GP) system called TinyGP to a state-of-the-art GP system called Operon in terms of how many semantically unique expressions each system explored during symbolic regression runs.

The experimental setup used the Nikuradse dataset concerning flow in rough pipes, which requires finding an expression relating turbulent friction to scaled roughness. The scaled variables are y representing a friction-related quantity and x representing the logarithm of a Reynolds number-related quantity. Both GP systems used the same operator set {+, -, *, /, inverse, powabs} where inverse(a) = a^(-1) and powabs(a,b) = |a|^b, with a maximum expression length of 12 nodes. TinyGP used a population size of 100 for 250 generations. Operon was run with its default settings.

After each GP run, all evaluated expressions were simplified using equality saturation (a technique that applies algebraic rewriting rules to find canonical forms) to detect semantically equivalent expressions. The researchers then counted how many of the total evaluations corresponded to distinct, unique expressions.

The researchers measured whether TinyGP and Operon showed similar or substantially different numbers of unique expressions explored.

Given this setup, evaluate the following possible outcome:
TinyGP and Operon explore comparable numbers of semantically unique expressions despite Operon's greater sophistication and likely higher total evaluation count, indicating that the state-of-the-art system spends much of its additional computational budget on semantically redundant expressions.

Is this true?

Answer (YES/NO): NO